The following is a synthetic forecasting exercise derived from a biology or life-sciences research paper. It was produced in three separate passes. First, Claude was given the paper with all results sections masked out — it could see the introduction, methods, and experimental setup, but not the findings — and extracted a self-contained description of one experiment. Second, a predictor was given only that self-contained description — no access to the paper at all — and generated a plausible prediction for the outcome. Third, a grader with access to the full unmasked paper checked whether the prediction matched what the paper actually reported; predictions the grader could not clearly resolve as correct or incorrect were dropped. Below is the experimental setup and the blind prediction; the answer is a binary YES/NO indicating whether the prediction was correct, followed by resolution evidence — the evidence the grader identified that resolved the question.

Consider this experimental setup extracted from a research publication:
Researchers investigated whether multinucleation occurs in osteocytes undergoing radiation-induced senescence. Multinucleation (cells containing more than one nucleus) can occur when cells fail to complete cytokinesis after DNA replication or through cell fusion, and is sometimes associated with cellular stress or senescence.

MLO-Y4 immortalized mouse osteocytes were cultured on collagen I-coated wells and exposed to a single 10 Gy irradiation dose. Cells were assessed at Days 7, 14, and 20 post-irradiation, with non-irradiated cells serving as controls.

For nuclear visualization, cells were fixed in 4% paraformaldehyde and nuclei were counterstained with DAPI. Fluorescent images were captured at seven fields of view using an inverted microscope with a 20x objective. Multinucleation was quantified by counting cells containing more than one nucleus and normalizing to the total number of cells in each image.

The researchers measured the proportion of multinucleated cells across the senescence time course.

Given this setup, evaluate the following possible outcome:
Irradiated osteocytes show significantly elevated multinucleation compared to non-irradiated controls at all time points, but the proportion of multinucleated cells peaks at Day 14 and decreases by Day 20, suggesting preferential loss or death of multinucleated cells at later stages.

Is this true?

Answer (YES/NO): NO